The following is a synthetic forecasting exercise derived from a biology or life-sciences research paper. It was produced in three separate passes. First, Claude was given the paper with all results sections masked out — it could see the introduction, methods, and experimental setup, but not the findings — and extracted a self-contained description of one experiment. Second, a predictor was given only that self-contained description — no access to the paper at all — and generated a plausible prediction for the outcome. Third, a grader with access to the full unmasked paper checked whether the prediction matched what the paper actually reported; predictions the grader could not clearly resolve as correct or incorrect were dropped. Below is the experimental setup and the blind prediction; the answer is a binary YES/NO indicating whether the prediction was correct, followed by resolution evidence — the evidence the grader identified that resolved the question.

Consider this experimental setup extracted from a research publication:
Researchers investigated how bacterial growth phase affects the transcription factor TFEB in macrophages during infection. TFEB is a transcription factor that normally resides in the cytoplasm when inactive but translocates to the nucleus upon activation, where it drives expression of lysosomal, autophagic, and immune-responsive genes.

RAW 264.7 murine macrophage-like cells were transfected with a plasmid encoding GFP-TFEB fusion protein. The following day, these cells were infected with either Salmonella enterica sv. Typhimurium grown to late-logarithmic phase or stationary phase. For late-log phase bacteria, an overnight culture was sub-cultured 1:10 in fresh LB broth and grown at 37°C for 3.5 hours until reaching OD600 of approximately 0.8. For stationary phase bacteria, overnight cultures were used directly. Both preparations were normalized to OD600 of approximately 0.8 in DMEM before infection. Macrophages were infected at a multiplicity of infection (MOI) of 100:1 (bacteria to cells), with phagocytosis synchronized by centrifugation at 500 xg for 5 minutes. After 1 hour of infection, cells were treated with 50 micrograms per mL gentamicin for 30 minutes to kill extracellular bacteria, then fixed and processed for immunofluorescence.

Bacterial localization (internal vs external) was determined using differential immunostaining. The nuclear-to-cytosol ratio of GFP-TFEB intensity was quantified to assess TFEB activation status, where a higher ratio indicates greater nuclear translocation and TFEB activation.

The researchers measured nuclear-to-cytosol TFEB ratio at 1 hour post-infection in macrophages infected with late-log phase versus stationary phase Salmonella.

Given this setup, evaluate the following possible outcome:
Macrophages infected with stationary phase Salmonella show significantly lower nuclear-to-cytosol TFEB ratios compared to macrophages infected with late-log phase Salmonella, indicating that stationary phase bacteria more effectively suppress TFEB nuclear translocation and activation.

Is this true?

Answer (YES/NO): YES